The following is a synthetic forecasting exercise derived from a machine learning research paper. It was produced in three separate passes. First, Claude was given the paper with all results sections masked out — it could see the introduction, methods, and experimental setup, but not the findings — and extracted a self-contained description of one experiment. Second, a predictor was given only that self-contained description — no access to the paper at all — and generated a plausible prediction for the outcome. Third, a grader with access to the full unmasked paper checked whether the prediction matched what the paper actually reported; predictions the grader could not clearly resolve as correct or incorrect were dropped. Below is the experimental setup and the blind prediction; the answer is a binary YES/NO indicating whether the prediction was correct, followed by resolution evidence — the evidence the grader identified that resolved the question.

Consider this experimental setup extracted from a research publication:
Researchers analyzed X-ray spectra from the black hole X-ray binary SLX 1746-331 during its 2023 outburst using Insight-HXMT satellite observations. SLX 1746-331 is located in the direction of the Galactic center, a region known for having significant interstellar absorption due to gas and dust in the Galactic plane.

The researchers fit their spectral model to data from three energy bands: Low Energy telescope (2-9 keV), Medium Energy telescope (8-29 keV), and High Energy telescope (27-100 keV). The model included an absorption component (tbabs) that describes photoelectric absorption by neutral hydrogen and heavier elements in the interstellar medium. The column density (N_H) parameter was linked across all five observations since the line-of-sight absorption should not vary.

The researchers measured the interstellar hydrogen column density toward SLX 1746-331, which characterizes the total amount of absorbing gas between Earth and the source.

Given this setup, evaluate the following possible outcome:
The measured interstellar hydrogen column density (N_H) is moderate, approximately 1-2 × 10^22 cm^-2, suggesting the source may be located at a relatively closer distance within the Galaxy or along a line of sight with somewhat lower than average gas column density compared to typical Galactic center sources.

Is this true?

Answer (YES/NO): YES